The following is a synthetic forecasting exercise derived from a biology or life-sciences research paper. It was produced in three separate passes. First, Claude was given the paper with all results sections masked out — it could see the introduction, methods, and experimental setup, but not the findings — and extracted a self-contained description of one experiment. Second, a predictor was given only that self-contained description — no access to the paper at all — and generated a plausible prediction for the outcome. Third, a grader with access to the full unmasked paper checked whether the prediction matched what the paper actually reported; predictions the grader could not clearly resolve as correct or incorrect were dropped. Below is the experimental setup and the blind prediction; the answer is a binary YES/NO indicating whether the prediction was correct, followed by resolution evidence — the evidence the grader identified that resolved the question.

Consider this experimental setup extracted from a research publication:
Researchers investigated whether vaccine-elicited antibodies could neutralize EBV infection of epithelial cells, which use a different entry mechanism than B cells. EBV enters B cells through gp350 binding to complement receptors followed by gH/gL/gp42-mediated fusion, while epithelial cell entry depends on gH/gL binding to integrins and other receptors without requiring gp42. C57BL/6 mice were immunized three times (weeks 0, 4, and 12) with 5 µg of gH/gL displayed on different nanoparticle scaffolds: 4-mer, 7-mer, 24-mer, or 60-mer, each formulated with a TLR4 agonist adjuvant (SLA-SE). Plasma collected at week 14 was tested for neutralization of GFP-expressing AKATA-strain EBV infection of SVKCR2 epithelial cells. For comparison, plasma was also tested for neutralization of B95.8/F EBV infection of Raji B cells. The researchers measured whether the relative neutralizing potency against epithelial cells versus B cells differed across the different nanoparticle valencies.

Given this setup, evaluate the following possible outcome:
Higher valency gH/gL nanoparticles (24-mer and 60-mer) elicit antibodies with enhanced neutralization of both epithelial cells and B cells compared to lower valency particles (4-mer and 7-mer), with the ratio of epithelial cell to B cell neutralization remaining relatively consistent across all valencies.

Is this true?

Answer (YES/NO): NO